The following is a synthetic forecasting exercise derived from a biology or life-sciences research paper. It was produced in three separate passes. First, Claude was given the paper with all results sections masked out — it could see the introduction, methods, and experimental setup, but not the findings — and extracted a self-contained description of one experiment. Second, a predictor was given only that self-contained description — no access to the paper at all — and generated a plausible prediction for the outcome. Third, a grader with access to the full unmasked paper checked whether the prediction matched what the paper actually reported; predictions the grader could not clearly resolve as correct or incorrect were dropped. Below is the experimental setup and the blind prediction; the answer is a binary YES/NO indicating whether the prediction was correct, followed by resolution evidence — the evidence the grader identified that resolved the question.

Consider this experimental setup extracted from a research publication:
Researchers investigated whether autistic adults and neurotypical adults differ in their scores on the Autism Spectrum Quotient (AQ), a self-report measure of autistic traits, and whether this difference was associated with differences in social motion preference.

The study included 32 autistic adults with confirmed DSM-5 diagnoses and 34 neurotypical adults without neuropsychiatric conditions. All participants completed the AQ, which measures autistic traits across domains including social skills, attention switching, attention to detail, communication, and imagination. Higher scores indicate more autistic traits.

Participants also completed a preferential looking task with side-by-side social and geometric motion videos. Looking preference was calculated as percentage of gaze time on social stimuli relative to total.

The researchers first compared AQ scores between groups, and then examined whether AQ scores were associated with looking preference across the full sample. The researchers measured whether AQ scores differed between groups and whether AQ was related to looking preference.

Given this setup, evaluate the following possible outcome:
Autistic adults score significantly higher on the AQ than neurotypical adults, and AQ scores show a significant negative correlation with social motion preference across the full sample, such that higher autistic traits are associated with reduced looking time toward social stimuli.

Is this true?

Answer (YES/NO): YES